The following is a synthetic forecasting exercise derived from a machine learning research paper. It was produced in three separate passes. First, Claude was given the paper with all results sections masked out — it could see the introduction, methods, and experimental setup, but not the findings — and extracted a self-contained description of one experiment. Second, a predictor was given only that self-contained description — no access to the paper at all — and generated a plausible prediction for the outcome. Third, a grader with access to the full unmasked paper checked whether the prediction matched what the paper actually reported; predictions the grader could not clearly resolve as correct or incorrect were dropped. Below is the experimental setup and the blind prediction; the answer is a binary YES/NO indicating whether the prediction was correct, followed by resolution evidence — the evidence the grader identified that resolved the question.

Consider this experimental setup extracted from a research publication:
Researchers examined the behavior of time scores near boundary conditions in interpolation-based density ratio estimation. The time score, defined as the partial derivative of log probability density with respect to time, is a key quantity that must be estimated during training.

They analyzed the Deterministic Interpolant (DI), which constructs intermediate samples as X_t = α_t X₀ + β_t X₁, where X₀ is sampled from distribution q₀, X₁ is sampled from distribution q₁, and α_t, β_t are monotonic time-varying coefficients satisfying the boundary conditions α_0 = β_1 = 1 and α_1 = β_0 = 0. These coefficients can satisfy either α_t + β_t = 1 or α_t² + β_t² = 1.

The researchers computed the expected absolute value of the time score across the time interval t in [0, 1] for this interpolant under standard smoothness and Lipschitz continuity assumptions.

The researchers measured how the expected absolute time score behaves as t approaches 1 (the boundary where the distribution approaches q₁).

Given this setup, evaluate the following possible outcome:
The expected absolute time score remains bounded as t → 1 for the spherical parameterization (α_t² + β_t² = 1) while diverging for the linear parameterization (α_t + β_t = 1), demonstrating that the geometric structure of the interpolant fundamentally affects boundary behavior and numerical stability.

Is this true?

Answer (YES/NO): NO